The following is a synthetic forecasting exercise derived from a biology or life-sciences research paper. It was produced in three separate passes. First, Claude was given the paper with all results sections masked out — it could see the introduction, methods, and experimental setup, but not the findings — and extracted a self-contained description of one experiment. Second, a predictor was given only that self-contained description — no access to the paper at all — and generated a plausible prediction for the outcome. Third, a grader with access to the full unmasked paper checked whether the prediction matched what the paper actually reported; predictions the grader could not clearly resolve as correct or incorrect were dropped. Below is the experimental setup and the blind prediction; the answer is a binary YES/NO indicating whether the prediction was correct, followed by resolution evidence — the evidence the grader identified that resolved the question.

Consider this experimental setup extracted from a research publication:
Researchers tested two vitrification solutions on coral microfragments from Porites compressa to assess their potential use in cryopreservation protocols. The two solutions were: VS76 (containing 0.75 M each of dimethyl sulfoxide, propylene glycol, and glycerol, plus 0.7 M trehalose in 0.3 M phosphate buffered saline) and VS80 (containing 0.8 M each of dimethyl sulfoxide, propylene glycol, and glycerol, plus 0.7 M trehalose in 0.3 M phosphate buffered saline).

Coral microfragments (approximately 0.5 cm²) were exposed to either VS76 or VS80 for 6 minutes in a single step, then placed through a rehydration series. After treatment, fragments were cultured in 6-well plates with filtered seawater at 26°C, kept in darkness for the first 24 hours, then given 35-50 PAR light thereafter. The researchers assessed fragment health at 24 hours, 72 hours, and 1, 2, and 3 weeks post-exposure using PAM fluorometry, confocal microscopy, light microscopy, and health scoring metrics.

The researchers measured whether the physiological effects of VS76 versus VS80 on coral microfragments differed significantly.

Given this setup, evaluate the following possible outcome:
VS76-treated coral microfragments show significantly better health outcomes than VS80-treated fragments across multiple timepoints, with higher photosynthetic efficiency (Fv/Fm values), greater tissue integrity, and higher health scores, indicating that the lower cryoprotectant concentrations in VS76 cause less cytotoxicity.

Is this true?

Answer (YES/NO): NO